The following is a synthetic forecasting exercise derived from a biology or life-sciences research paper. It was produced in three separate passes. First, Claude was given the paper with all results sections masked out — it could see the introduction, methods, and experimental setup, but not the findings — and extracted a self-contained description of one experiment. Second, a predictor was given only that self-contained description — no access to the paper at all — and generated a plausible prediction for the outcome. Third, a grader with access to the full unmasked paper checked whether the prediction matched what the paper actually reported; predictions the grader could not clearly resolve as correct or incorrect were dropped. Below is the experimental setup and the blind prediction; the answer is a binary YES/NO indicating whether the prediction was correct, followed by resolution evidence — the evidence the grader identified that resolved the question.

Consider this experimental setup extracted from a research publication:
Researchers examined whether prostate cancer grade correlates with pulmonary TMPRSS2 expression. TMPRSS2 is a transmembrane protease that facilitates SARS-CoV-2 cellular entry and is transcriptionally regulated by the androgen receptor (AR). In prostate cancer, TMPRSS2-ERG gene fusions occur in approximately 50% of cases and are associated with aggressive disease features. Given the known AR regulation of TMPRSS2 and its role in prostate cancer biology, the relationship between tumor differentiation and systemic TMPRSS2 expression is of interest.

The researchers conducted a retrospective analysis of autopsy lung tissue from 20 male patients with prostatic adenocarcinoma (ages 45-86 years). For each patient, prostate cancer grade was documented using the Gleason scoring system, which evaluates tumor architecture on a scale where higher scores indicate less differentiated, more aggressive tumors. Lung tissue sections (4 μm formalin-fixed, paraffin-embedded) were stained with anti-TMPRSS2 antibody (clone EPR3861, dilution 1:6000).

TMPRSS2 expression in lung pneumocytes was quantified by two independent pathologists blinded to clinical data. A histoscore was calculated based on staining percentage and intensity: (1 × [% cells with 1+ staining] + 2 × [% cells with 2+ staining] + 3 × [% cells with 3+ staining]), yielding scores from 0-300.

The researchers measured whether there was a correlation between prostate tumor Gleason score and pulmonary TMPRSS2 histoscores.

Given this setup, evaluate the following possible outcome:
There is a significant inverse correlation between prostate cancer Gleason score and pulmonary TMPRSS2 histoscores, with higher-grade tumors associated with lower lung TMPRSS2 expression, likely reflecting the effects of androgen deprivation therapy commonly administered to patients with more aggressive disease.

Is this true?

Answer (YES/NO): NO